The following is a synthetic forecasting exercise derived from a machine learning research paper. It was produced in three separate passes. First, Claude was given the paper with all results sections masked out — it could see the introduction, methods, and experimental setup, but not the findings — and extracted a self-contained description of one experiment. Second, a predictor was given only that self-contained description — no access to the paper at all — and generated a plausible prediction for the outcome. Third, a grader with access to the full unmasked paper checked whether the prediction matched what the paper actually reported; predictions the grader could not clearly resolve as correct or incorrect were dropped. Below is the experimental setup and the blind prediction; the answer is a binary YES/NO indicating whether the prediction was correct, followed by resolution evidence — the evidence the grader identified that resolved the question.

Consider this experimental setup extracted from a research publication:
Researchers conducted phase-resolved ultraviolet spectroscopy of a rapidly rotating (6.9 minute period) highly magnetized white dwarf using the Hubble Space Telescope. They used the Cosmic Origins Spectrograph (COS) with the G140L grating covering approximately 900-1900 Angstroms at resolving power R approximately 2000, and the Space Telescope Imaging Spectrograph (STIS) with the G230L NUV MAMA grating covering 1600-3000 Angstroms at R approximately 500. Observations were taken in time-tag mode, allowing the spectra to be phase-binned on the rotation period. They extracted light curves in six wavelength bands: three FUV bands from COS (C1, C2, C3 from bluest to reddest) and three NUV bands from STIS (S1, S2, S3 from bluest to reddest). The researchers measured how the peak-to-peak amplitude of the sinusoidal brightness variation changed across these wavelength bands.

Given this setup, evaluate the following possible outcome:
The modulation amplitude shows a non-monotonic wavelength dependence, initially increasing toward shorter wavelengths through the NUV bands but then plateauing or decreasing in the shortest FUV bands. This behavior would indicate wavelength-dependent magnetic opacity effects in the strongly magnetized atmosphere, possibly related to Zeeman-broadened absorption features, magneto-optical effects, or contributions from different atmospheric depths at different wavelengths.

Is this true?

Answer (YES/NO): NO